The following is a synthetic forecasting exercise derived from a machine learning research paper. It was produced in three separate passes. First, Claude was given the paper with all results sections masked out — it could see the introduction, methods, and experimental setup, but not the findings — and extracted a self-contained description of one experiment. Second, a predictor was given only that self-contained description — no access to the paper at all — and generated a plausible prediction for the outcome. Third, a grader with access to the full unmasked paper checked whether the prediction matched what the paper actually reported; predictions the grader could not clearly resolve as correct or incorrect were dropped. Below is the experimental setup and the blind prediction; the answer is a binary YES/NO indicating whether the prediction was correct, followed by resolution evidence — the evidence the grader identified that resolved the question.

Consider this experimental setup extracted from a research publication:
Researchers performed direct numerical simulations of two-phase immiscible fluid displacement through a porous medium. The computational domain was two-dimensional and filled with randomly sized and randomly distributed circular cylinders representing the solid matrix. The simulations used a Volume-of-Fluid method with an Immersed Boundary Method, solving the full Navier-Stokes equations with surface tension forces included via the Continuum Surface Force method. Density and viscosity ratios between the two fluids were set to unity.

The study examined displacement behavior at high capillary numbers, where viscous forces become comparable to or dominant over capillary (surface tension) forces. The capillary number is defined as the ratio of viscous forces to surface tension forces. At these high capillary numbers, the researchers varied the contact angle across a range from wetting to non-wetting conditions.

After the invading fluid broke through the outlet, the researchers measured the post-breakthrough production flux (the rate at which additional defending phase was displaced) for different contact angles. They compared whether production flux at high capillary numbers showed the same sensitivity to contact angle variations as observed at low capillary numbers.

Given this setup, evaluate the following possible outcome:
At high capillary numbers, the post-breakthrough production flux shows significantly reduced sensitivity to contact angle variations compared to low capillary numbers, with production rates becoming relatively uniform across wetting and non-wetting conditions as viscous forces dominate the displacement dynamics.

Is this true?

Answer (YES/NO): YES